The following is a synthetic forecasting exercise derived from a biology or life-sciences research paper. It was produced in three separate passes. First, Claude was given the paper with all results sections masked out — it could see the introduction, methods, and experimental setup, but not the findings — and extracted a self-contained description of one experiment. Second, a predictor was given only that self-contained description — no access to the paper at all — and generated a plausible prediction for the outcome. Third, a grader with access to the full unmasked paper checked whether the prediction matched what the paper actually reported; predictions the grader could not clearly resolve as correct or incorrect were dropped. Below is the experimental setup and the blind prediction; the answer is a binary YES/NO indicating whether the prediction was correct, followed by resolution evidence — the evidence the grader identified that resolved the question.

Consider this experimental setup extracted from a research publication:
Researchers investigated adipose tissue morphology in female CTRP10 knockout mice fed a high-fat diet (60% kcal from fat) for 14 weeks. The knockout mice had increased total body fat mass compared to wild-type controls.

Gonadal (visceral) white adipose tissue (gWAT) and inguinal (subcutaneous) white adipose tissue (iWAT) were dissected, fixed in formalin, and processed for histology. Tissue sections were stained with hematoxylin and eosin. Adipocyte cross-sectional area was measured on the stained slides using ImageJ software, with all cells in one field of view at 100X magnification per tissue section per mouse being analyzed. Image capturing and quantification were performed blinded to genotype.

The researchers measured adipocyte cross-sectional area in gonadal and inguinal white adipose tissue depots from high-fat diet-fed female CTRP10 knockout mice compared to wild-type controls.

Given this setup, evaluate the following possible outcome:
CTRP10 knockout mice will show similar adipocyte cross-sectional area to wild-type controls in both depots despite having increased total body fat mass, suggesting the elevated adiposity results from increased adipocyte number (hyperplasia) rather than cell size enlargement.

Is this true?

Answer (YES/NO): NO